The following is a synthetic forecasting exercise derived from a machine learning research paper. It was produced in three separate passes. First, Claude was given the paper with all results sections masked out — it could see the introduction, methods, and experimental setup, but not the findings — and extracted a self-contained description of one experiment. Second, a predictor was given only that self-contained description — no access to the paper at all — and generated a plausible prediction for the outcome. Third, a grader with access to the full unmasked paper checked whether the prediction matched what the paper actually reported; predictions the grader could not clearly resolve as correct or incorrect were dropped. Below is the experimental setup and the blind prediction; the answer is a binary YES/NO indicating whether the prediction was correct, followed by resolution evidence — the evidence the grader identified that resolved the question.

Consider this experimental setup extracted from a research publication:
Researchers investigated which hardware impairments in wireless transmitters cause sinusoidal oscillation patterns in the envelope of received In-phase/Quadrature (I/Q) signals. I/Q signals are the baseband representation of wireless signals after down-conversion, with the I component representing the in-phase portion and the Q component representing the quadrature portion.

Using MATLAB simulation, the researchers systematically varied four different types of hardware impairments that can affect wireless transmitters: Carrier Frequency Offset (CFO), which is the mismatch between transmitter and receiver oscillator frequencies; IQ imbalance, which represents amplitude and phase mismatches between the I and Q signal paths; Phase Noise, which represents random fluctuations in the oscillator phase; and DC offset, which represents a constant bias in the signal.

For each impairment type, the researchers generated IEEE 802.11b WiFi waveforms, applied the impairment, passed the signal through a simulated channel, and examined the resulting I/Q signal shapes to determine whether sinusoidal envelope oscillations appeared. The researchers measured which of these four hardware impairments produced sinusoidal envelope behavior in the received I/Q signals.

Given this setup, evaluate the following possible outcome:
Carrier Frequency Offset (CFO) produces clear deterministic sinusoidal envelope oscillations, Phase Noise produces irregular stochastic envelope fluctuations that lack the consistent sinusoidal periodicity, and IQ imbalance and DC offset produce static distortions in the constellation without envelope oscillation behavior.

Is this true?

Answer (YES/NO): NO